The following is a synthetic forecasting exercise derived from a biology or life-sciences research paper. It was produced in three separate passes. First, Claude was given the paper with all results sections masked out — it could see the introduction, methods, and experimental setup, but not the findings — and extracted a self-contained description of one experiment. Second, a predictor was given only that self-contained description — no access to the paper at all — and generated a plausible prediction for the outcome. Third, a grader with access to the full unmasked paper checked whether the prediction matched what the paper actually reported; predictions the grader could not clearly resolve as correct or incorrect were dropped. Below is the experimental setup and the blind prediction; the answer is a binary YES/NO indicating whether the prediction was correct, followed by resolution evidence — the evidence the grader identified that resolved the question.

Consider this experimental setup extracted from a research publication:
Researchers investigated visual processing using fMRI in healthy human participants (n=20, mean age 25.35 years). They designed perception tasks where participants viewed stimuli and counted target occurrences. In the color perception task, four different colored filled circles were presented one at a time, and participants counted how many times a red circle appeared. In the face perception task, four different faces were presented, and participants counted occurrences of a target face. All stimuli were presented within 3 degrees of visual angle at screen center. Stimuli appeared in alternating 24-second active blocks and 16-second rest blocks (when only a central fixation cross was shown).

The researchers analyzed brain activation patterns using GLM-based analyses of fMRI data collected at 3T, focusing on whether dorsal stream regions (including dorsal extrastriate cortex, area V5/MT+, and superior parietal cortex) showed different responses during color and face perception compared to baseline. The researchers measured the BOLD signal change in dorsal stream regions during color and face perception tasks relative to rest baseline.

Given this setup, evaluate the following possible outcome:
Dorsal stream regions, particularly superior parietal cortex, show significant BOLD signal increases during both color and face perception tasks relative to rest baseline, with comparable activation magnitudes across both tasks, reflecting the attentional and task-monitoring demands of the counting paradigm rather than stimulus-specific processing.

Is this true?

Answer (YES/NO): NO